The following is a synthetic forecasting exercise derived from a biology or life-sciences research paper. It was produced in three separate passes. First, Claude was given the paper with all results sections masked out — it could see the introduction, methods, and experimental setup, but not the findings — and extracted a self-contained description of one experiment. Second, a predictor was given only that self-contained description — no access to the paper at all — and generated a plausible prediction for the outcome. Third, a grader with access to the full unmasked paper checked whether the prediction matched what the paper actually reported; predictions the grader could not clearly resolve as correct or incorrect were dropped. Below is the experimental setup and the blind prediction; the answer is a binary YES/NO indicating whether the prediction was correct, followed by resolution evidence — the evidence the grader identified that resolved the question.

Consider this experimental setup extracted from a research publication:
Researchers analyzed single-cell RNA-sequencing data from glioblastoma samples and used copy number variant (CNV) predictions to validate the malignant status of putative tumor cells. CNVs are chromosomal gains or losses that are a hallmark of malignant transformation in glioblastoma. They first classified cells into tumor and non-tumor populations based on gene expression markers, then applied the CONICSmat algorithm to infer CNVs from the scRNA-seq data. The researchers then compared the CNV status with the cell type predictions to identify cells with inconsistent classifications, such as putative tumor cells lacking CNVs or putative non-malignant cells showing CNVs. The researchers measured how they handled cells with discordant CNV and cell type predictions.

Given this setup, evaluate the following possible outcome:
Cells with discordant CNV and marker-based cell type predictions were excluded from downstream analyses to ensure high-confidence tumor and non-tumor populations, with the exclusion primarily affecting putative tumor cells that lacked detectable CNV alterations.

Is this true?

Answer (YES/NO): NO